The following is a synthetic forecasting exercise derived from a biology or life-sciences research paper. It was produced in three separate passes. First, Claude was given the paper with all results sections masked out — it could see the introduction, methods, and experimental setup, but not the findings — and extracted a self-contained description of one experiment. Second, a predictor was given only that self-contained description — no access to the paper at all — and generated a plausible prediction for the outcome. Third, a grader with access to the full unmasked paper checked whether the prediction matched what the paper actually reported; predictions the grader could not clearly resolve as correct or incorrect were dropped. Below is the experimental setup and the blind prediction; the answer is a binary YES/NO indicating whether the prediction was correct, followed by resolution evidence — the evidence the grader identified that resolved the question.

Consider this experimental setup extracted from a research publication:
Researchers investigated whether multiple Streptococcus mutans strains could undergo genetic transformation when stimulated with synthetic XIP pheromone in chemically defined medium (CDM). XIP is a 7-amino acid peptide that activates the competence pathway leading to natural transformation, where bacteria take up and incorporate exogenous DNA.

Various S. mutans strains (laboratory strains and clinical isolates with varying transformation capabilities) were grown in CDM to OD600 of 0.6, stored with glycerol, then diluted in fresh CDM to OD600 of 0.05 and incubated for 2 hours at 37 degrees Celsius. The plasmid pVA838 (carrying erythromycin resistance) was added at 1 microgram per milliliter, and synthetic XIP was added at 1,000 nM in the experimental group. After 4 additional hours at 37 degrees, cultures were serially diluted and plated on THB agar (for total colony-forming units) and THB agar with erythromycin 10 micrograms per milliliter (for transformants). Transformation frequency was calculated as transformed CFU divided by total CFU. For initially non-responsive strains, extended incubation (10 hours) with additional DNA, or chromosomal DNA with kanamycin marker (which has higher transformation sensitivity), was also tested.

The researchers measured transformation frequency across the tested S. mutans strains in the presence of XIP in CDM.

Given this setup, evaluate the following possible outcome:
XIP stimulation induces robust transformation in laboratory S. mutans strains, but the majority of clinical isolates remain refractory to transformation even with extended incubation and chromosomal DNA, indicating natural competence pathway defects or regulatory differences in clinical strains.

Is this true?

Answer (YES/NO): NO